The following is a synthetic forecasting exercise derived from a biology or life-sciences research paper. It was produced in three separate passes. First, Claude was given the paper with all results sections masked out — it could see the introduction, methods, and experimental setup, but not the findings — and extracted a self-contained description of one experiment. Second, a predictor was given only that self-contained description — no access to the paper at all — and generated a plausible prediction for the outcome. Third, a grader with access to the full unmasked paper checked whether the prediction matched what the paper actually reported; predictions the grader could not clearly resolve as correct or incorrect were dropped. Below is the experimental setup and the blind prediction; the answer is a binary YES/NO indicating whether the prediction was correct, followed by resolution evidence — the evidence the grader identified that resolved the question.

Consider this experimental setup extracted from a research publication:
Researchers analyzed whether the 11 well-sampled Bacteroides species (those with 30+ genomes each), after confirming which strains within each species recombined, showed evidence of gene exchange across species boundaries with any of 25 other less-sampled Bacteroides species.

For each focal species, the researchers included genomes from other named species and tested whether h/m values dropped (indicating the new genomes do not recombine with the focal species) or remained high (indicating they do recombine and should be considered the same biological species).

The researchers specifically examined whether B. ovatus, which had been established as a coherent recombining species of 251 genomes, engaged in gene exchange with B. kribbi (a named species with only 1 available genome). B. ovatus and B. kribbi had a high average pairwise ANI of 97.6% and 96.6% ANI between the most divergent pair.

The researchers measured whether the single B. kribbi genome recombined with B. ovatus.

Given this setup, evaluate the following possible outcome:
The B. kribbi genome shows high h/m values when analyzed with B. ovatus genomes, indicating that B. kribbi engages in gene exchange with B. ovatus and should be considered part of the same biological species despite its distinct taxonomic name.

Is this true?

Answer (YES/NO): YES